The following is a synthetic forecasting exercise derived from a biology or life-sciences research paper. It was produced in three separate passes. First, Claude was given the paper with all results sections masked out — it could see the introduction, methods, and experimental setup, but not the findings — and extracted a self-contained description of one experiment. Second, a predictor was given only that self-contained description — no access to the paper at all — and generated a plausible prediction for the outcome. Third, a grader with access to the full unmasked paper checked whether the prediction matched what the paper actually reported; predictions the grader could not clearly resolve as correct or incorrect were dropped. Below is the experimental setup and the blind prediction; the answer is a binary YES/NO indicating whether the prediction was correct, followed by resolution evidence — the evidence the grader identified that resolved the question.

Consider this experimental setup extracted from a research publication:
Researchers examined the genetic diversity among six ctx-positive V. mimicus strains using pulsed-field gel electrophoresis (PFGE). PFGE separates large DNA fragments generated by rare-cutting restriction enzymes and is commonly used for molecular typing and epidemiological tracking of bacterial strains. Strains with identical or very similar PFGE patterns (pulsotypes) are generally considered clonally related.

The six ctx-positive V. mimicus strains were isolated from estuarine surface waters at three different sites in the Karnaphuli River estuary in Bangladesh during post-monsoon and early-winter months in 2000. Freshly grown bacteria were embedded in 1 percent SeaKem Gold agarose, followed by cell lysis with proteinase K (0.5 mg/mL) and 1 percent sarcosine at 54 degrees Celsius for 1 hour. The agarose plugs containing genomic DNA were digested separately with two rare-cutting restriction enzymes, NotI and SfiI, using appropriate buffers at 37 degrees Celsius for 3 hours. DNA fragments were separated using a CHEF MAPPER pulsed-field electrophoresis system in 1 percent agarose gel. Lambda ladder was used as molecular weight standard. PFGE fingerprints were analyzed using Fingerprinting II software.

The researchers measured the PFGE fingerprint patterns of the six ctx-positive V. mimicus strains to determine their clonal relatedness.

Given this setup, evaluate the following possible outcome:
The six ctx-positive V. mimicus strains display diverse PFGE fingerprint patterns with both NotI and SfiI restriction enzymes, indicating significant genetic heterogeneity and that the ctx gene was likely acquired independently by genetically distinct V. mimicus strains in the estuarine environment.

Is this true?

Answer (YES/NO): NO